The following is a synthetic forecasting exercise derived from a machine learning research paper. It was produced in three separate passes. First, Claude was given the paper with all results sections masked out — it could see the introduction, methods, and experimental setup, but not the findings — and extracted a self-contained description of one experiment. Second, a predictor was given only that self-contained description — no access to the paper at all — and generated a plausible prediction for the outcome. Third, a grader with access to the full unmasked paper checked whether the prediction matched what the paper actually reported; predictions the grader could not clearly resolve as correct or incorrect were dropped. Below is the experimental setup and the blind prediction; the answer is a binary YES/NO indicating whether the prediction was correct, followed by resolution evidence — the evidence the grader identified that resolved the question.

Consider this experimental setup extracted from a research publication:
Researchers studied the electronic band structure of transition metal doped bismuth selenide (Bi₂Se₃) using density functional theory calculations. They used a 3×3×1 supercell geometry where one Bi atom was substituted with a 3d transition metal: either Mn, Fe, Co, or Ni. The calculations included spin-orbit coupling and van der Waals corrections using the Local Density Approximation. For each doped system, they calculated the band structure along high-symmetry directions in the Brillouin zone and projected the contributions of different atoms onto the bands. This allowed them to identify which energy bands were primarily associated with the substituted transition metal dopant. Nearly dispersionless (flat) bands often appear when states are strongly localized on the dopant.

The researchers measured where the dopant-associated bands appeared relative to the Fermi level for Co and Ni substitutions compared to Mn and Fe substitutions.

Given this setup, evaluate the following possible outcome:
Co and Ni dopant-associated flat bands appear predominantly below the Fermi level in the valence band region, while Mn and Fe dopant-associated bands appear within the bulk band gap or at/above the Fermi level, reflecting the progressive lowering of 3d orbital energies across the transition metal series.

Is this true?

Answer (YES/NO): NO